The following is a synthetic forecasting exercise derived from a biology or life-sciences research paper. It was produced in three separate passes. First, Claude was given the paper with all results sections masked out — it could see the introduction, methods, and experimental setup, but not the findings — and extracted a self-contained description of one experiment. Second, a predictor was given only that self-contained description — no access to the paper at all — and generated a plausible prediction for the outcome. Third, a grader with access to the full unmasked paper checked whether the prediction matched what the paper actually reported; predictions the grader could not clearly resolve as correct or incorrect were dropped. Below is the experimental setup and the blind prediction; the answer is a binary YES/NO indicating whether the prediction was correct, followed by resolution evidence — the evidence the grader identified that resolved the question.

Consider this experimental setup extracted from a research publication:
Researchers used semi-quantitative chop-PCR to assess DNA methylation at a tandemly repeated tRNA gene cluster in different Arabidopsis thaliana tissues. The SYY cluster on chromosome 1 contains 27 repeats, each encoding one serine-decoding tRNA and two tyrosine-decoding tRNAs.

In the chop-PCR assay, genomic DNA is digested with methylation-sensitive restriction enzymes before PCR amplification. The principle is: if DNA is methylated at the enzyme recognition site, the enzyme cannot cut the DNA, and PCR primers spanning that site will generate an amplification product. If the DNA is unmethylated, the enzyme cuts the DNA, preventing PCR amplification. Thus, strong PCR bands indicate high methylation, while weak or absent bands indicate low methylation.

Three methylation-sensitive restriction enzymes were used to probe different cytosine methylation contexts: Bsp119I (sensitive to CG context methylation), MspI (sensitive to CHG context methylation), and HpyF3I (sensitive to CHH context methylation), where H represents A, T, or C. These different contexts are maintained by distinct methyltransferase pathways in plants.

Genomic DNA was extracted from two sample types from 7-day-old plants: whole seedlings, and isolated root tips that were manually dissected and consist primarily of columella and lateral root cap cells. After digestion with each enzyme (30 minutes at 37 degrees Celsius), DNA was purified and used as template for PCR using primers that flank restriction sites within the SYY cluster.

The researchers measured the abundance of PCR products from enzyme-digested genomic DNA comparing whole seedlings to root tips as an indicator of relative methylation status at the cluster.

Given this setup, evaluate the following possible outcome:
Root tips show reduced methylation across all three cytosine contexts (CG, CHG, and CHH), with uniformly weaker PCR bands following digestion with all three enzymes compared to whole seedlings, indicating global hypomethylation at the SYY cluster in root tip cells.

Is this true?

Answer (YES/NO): NO